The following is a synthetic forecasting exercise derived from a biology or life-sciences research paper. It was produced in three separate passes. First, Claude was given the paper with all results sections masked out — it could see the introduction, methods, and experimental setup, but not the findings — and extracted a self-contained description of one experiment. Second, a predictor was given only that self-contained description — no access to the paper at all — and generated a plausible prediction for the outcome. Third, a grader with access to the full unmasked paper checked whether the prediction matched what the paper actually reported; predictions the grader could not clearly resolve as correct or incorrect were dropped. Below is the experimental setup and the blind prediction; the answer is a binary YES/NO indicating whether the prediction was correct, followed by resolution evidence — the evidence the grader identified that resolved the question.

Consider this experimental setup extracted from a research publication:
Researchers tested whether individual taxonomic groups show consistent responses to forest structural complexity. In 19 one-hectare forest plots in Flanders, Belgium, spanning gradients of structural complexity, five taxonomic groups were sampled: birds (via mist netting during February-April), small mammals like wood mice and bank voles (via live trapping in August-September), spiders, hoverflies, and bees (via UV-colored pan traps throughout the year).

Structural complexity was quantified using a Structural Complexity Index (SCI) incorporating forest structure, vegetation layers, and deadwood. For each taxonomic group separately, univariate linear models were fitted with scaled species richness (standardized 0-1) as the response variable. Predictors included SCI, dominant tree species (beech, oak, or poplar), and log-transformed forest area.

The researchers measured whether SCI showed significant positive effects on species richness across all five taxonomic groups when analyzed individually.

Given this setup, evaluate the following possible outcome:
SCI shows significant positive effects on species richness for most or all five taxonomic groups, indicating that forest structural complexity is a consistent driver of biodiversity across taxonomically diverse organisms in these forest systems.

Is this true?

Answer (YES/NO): NO